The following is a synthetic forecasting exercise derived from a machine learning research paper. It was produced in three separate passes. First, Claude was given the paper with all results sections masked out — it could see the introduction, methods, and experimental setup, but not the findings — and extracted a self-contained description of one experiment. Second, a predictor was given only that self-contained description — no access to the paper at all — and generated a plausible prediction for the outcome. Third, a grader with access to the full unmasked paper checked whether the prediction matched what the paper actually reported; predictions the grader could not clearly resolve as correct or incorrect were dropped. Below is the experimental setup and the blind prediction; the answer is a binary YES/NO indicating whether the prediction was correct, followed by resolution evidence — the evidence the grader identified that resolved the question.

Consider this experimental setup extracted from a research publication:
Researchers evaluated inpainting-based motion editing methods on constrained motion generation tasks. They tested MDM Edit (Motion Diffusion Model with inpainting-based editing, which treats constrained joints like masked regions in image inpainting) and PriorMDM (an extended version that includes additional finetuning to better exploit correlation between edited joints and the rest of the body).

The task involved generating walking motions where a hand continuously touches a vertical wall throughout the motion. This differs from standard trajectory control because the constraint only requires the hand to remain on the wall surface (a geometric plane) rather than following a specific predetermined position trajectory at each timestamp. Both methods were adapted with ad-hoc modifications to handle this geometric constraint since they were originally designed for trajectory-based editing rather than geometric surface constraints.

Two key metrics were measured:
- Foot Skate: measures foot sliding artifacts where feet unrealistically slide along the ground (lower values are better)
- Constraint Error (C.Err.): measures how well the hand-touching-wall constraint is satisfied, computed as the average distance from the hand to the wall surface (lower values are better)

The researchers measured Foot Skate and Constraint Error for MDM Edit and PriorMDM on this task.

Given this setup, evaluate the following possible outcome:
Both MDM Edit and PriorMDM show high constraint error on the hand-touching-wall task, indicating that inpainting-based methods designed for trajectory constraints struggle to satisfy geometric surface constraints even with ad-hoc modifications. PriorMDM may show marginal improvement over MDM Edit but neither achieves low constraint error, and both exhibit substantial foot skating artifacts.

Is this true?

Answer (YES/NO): NO